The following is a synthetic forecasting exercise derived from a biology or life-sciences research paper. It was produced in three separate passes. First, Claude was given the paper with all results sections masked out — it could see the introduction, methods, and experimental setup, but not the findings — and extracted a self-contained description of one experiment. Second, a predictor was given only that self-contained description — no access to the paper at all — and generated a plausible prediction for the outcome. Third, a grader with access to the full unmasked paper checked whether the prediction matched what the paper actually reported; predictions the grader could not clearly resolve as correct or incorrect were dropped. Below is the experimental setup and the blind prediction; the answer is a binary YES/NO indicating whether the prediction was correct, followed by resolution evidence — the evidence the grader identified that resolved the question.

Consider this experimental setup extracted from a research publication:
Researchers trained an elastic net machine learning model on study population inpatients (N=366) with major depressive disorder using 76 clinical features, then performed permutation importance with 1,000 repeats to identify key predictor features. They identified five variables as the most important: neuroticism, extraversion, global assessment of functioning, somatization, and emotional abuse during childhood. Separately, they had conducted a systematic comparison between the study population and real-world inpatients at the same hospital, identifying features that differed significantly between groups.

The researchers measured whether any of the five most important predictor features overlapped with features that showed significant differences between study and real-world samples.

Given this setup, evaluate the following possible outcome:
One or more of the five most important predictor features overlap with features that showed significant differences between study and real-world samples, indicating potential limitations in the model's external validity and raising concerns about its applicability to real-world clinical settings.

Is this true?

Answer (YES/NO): YES